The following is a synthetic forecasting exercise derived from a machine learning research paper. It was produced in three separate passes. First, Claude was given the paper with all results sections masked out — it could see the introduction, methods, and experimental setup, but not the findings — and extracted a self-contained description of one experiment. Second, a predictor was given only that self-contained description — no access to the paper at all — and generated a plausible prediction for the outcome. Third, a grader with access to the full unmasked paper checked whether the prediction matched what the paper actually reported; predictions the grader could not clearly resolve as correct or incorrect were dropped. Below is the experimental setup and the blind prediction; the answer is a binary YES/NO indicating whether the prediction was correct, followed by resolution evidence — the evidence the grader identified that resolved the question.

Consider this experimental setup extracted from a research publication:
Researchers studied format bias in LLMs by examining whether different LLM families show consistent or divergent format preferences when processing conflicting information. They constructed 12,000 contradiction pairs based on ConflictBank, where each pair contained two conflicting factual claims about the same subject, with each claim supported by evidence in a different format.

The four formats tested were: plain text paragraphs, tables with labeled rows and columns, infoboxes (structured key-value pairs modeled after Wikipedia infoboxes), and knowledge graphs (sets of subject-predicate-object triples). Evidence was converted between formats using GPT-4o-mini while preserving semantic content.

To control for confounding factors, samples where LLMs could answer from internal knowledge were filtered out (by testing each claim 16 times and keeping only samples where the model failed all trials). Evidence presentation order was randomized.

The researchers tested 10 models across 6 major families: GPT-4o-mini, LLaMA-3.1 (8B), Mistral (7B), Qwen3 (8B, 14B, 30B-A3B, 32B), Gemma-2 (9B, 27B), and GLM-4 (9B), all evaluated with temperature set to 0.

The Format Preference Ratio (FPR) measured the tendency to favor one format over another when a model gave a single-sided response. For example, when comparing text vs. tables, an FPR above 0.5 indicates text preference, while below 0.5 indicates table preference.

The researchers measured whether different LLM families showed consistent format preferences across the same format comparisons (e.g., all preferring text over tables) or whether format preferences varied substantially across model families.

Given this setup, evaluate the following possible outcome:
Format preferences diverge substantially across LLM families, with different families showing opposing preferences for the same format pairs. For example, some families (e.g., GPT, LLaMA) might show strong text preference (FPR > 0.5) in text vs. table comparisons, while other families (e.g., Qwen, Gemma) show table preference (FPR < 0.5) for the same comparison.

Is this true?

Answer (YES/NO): NO